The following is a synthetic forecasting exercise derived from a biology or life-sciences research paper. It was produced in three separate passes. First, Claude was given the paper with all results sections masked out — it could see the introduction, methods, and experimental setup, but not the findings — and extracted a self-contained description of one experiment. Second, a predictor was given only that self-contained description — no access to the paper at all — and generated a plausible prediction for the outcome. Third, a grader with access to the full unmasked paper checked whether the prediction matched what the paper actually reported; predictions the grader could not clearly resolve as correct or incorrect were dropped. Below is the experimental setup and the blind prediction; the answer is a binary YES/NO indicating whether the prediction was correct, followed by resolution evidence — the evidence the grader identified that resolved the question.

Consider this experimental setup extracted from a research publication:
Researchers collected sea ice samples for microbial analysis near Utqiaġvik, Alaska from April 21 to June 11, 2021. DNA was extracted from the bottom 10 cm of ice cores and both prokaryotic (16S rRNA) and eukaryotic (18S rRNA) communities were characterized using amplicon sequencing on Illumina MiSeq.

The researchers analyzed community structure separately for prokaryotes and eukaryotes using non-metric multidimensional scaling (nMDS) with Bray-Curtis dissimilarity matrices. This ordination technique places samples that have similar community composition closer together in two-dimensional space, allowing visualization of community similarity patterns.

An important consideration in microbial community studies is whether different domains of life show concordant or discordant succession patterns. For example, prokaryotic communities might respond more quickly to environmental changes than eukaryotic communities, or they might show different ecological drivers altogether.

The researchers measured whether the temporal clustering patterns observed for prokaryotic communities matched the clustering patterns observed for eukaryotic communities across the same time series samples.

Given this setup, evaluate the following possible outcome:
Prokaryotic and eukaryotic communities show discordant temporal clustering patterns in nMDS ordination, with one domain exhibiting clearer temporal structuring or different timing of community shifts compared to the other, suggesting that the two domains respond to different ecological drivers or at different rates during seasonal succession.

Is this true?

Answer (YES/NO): YES